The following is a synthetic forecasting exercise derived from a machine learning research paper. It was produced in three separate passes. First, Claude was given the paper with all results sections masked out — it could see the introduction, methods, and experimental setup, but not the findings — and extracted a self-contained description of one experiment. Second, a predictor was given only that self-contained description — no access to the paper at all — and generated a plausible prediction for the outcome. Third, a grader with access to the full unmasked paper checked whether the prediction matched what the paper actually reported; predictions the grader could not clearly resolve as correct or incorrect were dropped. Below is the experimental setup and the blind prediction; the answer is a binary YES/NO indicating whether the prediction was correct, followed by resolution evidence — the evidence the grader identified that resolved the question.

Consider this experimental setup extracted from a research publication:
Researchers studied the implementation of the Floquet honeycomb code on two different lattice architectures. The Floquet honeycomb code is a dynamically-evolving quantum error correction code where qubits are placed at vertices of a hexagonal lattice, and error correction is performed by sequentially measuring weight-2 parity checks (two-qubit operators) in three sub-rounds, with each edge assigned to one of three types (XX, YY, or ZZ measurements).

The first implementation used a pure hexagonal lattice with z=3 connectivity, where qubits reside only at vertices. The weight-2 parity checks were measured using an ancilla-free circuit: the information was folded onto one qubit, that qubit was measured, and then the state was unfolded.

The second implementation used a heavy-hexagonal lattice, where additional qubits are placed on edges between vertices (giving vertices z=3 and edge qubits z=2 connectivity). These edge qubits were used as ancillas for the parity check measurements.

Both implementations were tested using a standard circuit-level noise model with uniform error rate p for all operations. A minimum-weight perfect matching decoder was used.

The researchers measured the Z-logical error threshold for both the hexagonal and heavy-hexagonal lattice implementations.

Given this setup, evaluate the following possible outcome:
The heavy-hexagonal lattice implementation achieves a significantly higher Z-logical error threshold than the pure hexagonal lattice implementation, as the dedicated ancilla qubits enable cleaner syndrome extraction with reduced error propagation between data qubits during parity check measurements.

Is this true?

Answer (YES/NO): NO